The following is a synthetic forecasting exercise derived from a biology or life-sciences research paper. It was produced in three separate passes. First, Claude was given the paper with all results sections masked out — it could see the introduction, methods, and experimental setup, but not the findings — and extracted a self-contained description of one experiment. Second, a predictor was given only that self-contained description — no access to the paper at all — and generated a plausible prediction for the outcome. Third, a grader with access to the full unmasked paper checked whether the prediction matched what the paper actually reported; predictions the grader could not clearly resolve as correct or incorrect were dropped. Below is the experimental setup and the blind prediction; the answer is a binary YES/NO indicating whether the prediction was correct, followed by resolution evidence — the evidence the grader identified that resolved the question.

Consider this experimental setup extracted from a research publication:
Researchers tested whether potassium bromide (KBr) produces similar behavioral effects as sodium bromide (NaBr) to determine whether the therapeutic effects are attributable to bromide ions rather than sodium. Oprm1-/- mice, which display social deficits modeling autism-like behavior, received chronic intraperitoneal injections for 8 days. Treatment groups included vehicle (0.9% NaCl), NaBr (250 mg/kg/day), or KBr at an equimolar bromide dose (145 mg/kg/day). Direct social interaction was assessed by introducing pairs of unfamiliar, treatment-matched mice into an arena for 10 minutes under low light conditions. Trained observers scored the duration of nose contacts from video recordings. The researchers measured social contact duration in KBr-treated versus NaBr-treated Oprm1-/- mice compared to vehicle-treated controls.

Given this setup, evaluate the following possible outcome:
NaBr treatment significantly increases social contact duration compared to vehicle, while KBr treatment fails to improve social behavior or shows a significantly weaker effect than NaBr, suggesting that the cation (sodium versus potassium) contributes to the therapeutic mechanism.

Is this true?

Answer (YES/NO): NO